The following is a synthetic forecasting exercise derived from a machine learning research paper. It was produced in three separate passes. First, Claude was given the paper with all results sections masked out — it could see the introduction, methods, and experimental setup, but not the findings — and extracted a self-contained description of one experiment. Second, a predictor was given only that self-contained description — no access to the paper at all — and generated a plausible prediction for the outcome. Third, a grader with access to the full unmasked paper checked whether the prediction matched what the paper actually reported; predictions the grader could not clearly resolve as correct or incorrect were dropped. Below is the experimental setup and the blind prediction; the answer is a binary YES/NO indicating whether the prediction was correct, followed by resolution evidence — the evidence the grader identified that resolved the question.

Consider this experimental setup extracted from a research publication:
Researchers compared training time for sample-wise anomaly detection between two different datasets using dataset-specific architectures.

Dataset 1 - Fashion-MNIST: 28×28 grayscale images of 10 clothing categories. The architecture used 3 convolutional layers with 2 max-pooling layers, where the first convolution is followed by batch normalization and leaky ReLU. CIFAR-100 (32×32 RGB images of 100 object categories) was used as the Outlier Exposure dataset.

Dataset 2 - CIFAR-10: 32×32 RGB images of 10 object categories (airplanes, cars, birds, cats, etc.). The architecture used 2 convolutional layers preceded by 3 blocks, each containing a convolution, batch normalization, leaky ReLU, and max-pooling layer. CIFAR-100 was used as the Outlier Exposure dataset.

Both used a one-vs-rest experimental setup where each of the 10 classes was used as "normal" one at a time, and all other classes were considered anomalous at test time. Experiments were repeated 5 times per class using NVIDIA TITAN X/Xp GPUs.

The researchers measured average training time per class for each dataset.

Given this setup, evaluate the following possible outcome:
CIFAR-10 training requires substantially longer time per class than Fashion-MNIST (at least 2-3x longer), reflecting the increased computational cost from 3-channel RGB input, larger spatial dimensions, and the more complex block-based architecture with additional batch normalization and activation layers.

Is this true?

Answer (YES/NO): YES